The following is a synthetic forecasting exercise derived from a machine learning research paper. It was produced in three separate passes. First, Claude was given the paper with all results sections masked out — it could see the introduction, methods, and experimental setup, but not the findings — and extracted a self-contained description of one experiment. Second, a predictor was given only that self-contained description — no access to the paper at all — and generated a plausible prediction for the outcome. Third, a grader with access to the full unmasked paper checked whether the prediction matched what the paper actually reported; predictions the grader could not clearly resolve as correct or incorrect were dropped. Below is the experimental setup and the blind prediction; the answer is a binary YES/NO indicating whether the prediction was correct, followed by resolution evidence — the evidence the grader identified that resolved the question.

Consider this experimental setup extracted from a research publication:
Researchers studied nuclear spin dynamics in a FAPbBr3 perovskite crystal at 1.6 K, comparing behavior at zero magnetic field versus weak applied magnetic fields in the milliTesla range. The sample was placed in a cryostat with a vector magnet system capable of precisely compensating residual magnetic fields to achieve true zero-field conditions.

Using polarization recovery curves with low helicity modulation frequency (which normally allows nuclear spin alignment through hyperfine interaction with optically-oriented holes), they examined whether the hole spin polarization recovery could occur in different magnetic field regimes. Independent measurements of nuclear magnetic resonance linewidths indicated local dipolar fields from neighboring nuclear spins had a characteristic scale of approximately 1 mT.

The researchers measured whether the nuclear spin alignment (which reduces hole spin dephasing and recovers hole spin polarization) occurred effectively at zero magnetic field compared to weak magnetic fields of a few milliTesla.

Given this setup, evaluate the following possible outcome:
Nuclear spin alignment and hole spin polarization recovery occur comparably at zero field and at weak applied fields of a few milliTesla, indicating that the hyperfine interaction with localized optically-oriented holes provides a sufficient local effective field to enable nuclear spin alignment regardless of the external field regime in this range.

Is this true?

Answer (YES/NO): NO